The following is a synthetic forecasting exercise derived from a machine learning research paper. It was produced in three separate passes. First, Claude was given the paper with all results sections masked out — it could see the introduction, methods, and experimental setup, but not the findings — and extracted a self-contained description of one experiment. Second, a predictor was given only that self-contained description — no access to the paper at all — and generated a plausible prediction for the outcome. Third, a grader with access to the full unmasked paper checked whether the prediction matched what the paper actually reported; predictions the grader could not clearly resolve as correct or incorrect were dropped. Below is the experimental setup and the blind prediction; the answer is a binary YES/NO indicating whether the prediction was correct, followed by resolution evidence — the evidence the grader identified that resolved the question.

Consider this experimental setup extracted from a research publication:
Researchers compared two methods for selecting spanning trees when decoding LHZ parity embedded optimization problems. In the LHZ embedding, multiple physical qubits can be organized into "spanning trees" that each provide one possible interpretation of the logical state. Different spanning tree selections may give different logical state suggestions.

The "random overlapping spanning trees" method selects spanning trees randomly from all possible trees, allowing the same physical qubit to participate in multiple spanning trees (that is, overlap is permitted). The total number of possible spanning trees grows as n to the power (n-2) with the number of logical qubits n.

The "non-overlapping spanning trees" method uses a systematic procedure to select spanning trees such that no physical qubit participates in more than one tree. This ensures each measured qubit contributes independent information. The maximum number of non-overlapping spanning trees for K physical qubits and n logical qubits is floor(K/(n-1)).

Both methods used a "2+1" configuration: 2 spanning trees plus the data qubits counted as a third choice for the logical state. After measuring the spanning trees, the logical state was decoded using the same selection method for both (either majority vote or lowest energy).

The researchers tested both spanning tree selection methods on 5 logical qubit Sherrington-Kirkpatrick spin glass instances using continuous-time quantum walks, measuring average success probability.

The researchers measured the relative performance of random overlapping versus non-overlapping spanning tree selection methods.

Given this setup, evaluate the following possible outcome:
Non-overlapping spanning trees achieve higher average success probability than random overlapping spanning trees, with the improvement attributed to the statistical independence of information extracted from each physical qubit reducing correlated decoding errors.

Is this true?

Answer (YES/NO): YES